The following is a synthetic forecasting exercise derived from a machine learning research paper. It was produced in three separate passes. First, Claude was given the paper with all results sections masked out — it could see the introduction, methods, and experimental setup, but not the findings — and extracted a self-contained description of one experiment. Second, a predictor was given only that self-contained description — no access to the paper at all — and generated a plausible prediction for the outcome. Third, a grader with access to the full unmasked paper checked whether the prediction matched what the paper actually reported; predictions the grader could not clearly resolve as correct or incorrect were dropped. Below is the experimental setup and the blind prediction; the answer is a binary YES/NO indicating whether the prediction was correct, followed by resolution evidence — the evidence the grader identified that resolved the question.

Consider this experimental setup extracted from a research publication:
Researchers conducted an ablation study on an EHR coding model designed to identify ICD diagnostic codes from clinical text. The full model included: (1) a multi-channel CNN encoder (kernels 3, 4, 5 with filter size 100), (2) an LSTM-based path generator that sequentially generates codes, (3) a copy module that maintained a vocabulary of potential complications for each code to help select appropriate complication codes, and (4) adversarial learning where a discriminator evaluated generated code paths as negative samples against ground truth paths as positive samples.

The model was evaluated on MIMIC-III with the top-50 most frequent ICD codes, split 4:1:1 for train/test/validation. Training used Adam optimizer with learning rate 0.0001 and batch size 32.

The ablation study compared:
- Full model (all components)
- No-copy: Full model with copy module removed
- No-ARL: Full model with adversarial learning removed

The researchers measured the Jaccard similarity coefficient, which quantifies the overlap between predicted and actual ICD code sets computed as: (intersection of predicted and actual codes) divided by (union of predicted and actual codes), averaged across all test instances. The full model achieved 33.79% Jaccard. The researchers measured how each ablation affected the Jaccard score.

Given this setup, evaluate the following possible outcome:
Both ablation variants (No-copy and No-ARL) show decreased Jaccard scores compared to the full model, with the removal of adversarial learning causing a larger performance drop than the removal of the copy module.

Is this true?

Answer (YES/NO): NO